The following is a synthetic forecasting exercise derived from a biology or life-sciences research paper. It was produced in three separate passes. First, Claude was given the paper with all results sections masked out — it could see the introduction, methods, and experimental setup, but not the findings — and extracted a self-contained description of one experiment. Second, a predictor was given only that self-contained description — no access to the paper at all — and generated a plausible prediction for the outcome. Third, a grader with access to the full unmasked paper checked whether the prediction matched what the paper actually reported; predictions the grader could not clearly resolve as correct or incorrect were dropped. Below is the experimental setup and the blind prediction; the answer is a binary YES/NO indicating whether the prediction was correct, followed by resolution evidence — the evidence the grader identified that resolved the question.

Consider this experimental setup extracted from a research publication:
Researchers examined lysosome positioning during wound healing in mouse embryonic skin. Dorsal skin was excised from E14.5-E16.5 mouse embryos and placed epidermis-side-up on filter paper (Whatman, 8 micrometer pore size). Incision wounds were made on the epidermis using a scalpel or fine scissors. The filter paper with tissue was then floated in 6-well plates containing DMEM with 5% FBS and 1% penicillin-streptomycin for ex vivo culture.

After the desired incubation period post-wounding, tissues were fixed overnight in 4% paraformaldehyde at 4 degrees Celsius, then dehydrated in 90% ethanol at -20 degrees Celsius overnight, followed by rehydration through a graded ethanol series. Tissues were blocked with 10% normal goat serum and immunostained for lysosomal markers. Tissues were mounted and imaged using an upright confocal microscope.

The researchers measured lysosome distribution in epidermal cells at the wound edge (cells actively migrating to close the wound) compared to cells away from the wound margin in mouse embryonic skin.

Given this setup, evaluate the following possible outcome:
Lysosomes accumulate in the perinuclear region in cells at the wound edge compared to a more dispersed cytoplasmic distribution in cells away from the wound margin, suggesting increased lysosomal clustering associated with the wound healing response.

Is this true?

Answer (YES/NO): NO